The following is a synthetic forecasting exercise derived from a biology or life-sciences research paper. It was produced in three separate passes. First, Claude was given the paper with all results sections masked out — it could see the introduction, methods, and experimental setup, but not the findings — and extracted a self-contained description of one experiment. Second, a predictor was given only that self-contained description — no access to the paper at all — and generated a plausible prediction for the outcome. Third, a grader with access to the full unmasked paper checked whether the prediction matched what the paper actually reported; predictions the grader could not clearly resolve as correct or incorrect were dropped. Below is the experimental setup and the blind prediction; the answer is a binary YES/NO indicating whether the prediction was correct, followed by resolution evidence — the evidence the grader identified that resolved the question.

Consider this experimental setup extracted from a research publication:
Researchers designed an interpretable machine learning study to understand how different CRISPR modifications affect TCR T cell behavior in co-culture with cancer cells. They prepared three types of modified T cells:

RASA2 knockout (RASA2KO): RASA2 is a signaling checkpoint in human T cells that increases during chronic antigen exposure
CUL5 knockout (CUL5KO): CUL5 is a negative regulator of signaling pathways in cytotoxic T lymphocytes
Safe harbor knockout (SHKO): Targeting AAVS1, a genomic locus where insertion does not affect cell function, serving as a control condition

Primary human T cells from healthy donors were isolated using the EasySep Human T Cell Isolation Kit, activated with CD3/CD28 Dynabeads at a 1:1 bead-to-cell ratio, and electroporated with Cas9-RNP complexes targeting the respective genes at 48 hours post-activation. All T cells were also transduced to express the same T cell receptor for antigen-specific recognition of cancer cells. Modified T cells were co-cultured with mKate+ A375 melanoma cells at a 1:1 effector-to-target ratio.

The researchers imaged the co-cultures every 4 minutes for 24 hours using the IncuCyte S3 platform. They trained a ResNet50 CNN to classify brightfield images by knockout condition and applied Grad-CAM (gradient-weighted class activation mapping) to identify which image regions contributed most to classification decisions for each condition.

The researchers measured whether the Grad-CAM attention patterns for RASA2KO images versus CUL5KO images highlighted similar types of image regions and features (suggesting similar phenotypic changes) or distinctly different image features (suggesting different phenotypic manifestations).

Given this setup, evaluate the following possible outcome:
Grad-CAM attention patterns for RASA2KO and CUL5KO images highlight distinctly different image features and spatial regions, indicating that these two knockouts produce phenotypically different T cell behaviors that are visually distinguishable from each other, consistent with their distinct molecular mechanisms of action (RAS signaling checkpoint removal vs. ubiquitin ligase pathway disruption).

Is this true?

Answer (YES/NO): YES